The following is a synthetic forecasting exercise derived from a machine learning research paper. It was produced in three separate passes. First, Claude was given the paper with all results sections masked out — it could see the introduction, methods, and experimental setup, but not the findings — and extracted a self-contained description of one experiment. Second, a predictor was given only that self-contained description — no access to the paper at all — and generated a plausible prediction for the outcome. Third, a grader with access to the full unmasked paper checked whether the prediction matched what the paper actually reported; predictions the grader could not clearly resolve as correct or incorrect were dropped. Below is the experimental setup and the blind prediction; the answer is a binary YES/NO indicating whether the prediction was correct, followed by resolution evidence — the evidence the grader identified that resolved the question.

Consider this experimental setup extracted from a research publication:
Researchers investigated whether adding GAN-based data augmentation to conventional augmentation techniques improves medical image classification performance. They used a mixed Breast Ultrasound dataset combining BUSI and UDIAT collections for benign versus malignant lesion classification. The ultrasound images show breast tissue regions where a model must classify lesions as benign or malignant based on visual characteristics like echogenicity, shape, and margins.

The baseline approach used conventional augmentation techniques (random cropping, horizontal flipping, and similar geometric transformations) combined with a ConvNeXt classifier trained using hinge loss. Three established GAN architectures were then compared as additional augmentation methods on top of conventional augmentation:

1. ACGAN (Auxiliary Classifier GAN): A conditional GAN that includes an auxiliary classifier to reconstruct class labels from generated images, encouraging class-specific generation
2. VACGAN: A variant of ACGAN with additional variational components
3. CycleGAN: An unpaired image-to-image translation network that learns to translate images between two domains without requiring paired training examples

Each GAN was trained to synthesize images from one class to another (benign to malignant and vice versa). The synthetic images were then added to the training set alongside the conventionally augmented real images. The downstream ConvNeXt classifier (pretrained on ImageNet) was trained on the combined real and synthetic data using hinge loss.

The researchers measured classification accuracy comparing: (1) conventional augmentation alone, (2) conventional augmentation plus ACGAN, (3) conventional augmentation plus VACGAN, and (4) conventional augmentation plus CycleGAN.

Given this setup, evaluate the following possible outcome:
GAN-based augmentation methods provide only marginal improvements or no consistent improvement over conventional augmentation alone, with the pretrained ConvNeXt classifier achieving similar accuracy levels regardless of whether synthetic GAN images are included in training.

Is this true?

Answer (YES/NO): NO